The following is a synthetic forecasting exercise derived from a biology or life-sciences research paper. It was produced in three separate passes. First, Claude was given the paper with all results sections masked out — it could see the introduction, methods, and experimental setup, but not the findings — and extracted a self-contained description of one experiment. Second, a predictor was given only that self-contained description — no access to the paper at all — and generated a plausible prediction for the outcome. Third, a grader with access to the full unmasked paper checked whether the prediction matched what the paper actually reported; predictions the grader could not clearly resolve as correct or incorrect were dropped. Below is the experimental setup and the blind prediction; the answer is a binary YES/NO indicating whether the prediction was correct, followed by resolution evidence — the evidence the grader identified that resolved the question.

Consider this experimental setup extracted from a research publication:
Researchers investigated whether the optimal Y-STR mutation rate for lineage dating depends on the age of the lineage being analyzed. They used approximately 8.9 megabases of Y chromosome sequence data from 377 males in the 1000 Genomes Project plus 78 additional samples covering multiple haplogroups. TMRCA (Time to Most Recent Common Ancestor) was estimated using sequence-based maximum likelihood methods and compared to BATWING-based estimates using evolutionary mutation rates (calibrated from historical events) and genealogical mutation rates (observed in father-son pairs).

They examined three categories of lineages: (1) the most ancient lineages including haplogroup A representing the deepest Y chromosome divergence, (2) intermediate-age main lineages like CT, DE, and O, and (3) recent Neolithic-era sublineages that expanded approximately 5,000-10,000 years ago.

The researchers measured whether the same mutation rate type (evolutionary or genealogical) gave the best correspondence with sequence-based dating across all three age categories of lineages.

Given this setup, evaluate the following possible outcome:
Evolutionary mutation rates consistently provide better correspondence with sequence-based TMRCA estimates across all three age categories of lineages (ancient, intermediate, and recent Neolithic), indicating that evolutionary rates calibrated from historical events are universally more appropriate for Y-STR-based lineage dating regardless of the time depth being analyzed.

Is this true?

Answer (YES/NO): NO